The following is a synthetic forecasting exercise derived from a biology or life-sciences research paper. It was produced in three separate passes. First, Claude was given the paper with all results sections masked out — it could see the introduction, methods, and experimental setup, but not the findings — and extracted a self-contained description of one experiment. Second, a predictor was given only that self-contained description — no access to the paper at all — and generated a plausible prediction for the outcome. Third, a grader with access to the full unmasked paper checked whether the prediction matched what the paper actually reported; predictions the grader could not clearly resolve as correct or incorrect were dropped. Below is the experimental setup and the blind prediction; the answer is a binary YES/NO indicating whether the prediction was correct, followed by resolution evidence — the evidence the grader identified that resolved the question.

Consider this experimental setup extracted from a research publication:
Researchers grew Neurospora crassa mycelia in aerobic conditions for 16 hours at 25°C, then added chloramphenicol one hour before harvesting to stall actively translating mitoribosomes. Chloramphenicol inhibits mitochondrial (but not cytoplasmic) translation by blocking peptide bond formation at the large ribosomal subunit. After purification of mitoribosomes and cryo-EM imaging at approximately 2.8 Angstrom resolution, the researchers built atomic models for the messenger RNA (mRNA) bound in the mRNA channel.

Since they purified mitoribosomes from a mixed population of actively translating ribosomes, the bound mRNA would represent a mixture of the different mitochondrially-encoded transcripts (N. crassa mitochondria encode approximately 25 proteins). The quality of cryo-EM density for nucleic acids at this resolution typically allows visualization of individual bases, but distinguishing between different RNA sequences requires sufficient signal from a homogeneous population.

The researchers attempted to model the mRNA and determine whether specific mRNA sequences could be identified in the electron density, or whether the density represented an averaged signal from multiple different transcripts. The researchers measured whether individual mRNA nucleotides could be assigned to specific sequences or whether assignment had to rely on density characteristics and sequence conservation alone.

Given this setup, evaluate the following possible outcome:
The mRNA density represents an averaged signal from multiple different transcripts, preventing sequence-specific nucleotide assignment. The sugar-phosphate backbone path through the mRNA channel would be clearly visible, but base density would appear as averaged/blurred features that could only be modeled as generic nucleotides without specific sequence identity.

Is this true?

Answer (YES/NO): NO